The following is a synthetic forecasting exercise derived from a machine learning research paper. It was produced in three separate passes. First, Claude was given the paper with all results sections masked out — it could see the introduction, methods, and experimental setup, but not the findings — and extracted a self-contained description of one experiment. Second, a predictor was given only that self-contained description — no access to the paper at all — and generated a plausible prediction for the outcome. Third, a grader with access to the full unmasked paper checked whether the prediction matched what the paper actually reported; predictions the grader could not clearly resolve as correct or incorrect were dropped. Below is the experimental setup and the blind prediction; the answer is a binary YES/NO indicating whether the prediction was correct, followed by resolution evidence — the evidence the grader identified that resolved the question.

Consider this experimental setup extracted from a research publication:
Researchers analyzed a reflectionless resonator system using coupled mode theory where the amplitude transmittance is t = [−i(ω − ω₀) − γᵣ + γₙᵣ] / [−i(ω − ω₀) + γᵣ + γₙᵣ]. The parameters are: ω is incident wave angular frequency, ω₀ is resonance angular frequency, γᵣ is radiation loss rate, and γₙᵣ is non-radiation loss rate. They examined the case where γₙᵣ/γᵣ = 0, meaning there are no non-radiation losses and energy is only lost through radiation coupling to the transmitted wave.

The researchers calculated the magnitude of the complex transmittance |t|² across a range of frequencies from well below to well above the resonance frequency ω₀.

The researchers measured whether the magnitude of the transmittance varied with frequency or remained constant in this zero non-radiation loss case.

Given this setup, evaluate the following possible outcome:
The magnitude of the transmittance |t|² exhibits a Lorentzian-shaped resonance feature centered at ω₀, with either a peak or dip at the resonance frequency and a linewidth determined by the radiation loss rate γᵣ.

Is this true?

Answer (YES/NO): NO